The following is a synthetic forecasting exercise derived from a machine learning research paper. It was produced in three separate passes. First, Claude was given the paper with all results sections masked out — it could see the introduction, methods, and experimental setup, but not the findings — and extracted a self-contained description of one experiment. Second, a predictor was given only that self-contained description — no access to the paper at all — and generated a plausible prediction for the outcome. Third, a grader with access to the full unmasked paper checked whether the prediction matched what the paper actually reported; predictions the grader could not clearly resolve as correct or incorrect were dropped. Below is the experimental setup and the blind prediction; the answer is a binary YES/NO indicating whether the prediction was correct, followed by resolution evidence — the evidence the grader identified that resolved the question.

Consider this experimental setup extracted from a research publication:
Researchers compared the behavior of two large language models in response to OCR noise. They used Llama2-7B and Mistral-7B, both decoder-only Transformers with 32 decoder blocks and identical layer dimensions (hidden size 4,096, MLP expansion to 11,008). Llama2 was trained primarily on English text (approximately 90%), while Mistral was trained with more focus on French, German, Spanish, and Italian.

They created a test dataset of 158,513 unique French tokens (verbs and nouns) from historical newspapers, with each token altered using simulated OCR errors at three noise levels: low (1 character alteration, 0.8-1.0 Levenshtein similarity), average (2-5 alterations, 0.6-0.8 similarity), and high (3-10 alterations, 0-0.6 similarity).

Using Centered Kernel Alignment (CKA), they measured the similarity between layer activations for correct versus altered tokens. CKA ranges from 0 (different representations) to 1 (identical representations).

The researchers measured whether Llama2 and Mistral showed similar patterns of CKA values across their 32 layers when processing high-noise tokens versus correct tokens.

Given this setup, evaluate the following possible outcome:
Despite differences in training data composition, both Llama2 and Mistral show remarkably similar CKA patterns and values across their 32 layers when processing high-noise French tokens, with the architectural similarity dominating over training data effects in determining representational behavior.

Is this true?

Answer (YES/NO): NO